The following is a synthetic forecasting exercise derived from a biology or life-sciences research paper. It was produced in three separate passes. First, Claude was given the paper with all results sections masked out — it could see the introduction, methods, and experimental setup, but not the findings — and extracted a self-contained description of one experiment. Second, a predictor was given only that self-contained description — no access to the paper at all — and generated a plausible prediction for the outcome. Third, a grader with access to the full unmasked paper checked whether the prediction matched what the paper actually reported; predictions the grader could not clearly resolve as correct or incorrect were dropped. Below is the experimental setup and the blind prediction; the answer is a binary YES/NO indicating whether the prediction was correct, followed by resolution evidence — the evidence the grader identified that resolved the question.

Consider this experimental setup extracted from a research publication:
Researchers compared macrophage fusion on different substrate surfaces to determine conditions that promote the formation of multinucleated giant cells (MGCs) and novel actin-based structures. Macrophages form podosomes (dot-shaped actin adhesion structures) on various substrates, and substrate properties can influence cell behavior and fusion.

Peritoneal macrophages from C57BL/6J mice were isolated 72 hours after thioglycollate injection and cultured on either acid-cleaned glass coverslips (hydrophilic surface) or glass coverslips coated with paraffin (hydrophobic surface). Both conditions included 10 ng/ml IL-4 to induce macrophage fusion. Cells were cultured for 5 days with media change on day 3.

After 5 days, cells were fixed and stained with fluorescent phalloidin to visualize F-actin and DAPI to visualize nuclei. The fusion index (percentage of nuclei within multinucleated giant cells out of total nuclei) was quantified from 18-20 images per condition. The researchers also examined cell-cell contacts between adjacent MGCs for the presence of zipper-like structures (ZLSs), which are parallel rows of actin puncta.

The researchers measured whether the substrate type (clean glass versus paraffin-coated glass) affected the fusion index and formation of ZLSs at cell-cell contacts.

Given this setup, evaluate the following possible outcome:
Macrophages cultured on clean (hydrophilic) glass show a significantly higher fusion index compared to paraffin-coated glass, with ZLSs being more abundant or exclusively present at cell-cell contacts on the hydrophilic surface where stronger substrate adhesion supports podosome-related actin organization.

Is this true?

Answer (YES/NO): NO